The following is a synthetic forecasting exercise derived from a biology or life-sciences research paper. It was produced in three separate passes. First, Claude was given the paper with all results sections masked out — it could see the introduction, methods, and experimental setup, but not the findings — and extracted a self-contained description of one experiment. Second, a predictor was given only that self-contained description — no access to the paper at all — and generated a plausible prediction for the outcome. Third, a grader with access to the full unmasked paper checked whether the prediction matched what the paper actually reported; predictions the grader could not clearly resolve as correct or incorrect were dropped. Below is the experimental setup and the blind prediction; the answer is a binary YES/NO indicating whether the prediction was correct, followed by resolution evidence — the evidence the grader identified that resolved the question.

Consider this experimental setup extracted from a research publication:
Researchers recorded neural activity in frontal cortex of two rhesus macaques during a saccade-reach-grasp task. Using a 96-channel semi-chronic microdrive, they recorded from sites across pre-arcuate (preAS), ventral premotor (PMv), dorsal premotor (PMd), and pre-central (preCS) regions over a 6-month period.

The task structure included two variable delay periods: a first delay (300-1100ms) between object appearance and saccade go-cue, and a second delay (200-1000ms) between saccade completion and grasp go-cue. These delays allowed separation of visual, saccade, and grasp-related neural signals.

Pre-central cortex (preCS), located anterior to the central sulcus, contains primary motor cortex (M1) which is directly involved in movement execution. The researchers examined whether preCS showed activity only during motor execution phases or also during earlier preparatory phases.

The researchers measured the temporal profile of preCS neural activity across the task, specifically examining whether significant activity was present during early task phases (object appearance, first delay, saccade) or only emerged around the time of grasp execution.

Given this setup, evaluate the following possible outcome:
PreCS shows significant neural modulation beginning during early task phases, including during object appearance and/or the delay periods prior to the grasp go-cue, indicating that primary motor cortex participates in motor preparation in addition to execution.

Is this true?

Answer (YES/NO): YES